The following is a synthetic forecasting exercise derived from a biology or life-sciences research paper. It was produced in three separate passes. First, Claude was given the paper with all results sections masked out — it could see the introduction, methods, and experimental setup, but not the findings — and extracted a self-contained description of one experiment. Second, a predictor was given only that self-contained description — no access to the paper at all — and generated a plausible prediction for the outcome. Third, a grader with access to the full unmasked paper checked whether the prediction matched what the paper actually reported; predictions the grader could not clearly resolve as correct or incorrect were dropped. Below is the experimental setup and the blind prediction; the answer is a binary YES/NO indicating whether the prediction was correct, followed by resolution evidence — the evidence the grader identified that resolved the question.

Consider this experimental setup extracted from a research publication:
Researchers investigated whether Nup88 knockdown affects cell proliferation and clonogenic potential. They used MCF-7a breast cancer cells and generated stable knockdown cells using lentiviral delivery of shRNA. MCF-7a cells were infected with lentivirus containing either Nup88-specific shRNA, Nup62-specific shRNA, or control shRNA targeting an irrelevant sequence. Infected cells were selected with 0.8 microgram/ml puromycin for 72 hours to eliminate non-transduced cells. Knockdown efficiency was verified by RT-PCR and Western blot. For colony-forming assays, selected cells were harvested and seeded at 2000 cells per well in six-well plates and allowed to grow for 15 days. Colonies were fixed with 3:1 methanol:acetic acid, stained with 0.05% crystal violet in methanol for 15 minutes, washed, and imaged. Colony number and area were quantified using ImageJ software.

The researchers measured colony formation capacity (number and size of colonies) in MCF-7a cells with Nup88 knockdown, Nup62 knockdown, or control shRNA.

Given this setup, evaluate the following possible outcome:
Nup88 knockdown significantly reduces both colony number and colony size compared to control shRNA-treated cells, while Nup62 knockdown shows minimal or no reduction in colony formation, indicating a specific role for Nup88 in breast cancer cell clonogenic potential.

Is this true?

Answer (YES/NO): NO